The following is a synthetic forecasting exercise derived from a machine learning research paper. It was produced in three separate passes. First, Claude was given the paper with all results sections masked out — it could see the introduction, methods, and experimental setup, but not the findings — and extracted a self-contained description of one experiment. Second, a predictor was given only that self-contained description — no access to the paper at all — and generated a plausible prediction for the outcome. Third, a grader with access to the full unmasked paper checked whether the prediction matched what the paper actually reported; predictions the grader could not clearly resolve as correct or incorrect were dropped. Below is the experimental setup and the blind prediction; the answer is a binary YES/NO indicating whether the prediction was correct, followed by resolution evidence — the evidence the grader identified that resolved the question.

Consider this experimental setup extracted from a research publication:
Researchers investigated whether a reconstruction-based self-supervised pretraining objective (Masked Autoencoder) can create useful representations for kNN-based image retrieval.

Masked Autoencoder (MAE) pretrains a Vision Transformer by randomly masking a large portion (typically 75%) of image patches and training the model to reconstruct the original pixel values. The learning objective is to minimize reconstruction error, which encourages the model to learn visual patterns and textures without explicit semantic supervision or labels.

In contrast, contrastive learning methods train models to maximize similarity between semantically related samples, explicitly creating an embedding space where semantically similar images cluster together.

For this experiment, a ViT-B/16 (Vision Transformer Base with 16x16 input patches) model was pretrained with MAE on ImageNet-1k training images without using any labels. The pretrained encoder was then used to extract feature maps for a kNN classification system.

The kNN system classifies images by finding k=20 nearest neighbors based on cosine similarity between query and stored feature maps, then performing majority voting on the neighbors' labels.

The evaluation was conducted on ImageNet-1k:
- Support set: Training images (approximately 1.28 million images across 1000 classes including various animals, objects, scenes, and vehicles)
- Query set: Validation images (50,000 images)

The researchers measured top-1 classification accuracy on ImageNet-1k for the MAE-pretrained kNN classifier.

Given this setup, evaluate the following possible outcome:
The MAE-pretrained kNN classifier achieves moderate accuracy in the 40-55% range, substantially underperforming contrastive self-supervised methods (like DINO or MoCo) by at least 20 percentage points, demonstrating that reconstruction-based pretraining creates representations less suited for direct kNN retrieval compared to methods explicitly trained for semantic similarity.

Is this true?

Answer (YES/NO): NO